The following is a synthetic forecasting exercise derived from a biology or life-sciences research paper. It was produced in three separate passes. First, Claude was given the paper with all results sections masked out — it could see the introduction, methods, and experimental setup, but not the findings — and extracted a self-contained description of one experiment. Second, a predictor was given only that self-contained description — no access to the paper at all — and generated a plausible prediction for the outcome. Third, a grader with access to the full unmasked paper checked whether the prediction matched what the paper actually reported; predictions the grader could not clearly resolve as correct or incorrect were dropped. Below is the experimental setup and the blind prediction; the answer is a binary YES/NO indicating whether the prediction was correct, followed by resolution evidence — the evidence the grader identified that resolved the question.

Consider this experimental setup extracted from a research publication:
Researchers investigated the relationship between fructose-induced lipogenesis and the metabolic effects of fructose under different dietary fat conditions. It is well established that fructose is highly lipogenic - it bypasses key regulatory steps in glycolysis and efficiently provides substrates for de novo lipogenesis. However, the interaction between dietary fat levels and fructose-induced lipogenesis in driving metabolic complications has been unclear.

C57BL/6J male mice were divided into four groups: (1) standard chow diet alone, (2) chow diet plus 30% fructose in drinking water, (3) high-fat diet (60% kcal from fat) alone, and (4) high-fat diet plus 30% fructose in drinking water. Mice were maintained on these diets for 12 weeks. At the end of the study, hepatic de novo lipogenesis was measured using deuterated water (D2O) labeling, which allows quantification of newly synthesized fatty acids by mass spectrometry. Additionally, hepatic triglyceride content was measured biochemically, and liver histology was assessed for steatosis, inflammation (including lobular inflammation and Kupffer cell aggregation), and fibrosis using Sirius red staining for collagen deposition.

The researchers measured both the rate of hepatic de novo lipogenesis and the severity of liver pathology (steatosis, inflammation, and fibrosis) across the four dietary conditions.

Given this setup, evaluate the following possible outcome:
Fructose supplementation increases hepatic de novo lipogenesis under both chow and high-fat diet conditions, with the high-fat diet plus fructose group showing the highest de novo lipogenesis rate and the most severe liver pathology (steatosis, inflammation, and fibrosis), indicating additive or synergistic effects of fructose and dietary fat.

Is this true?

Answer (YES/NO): NO